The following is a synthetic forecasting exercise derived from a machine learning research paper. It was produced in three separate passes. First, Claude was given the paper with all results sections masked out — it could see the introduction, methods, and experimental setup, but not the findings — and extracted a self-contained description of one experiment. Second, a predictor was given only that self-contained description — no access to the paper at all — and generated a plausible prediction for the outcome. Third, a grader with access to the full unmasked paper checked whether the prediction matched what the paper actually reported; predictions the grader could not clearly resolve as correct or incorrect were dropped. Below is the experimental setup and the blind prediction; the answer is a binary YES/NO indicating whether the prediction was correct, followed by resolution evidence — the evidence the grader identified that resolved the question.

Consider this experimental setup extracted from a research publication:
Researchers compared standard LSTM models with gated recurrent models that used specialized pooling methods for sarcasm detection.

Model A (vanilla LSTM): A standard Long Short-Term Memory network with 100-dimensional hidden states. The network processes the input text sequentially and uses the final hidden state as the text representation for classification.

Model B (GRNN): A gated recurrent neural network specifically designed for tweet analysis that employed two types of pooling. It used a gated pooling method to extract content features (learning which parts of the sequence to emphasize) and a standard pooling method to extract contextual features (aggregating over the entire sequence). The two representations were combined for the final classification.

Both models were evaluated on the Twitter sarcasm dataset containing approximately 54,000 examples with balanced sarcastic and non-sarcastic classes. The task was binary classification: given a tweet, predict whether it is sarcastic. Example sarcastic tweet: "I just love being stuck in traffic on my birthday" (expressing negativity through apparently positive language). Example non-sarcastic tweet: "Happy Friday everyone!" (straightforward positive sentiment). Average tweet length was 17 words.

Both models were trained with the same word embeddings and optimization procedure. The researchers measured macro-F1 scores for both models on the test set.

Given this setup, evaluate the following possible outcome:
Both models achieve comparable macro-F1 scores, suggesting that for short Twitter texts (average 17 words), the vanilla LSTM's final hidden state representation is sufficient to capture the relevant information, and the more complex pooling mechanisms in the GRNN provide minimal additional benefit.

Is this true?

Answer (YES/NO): NO